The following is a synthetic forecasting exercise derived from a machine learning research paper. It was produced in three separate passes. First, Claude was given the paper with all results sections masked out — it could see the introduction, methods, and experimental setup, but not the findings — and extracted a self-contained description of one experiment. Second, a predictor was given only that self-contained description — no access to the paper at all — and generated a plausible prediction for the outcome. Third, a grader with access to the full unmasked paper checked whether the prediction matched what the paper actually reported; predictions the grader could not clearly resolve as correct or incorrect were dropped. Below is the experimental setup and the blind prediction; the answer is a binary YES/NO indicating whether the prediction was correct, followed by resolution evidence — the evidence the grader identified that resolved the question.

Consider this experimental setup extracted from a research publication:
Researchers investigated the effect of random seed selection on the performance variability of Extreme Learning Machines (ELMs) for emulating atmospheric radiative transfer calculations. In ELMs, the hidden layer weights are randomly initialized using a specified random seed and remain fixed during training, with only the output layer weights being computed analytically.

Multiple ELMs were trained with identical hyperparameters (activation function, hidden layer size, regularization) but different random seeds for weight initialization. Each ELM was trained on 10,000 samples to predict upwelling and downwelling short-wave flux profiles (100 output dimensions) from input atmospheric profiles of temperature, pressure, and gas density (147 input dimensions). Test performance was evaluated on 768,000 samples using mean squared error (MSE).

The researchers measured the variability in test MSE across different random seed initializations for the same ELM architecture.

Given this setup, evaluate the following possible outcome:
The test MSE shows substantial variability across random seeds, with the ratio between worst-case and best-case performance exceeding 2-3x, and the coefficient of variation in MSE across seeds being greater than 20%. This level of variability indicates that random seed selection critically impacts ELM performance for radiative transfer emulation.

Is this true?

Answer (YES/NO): NO